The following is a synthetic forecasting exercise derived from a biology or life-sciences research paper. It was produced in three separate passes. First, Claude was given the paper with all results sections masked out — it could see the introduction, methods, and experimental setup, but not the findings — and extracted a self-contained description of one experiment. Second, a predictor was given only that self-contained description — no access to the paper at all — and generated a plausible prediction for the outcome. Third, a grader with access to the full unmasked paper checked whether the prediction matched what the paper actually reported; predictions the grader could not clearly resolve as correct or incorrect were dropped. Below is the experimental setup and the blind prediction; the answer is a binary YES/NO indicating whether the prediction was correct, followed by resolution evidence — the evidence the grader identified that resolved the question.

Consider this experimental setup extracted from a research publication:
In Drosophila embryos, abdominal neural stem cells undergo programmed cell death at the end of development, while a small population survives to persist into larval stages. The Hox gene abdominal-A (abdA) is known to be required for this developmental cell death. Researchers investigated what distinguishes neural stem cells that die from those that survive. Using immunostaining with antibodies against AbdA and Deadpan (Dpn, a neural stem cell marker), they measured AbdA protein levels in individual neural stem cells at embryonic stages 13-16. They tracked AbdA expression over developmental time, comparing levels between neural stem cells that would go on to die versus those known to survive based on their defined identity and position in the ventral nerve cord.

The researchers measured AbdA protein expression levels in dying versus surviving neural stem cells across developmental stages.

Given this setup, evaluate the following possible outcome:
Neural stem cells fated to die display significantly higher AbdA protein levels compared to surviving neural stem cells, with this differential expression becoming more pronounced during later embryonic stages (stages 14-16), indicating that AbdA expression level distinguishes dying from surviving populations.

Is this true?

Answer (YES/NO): YES